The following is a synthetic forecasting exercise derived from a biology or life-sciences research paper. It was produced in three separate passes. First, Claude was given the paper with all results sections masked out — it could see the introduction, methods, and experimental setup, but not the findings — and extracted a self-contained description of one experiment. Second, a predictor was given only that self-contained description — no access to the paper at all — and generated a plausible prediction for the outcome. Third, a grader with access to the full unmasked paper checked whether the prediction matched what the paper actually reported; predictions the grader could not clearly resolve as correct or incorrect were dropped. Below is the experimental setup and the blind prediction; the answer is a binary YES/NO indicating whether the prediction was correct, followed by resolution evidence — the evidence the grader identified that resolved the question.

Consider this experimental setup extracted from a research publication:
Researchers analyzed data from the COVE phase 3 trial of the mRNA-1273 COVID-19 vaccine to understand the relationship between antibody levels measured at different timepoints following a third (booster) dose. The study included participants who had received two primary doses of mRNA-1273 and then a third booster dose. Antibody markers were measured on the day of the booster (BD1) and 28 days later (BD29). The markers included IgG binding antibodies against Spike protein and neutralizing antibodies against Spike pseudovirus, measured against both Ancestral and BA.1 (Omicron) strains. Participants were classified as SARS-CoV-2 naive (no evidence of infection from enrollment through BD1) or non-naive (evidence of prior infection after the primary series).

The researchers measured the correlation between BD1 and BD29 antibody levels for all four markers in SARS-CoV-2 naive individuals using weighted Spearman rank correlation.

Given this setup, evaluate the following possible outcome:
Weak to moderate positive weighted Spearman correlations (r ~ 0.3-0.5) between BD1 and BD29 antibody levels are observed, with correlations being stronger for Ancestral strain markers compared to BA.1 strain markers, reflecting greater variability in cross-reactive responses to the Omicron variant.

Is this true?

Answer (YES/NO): NO